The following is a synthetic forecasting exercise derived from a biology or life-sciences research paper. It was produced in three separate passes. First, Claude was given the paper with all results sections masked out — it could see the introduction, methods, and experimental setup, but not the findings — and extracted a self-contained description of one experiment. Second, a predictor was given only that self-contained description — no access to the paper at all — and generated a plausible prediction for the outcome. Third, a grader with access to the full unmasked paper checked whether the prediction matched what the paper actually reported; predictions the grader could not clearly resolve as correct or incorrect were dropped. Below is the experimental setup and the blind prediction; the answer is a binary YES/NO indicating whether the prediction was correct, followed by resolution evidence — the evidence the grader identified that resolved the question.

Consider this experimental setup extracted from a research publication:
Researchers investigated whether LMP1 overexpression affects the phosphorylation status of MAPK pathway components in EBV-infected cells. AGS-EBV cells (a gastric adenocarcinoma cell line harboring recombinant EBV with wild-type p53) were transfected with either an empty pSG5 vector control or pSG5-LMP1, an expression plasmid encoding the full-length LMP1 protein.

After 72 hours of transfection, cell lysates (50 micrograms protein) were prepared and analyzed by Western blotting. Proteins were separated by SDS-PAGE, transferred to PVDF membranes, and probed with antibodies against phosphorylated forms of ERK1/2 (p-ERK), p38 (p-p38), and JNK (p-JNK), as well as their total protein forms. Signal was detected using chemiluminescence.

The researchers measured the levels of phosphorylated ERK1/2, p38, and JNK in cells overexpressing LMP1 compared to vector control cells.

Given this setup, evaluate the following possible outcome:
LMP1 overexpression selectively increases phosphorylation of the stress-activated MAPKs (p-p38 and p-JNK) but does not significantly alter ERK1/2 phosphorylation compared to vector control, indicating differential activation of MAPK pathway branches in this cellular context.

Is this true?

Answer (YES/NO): NO